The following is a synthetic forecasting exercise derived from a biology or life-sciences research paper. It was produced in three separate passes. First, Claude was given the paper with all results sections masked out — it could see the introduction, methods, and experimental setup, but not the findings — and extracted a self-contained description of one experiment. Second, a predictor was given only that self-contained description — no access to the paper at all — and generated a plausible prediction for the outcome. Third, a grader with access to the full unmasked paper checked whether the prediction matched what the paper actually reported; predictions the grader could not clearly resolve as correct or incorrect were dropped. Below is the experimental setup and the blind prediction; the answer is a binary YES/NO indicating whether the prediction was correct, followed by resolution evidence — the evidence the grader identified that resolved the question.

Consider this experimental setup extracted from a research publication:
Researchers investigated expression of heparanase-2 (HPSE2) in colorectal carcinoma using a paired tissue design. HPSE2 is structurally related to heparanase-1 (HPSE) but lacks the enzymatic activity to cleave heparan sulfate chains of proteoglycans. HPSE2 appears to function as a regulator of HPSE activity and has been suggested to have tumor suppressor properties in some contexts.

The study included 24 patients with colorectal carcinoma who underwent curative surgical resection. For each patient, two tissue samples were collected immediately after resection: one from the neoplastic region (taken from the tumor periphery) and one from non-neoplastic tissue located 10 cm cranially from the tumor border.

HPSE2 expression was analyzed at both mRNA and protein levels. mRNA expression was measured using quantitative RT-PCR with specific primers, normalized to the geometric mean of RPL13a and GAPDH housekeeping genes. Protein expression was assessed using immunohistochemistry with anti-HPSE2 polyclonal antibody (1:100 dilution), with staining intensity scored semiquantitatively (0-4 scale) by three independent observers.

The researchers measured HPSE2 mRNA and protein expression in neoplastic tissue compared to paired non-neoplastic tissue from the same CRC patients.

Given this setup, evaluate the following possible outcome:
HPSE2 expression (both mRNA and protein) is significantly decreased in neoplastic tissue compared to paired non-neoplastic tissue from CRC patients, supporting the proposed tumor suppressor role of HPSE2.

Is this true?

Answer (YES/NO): NO